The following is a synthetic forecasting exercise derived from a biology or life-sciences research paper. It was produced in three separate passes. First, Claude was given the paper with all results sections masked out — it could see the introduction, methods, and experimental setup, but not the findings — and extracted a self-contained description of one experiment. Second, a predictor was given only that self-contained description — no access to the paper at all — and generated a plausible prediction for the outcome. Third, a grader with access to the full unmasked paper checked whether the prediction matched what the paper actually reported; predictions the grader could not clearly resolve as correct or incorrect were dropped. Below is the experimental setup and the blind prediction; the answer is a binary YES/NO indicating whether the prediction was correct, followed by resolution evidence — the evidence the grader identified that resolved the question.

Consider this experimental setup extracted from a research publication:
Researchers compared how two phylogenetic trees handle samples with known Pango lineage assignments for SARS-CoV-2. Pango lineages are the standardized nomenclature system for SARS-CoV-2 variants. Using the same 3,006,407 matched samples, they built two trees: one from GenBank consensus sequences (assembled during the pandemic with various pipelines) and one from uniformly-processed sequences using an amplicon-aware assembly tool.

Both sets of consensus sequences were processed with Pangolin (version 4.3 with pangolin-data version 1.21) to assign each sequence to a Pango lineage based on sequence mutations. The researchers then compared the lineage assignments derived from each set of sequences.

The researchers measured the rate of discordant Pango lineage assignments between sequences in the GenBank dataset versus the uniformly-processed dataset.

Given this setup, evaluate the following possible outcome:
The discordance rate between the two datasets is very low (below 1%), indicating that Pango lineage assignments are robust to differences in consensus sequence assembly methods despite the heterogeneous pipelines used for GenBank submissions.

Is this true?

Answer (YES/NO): YES